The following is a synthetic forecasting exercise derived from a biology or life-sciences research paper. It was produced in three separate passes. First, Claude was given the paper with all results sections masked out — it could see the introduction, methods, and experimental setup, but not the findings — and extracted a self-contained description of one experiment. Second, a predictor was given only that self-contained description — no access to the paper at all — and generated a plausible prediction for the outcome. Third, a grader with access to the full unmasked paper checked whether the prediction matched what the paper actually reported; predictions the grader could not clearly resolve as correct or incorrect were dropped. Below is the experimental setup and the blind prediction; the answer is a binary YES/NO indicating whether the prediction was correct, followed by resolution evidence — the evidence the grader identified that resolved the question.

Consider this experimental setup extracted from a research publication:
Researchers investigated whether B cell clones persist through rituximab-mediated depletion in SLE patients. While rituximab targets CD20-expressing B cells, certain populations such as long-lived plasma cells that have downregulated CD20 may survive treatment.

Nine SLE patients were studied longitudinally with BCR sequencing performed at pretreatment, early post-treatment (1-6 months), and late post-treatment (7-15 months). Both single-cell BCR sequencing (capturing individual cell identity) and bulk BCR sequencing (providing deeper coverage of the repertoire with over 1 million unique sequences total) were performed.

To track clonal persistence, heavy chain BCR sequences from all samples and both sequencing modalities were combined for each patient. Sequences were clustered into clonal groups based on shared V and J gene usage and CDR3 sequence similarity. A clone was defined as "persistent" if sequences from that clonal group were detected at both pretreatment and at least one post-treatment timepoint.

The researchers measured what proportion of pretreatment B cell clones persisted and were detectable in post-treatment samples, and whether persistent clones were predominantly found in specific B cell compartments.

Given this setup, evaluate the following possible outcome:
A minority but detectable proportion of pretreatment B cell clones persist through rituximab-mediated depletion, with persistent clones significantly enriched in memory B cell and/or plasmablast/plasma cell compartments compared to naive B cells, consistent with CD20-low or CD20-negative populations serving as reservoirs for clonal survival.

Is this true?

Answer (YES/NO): YES